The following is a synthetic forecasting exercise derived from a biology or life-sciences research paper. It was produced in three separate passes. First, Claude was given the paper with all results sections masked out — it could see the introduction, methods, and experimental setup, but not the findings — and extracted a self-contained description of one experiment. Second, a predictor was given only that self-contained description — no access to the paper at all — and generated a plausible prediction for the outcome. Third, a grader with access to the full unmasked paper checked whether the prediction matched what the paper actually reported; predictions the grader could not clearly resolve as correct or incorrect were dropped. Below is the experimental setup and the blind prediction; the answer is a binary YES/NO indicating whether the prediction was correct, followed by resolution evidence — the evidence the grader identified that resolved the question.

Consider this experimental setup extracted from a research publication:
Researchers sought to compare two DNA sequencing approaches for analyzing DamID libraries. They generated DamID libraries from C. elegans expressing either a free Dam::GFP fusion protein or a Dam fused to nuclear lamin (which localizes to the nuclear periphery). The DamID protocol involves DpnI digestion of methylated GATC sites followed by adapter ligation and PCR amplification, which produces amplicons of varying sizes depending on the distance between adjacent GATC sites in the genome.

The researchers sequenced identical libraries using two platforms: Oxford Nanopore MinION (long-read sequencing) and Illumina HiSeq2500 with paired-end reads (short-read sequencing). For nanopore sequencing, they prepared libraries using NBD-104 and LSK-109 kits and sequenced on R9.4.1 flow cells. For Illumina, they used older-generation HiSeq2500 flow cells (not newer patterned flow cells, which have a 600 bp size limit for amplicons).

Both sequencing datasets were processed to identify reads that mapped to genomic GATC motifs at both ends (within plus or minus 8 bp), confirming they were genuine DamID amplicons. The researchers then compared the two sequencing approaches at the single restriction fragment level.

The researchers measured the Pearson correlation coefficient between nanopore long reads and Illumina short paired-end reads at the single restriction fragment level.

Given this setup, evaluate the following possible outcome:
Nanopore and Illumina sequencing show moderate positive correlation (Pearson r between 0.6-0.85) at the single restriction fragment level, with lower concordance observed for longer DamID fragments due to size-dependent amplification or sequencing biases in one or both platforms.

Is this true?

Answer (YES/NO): NO